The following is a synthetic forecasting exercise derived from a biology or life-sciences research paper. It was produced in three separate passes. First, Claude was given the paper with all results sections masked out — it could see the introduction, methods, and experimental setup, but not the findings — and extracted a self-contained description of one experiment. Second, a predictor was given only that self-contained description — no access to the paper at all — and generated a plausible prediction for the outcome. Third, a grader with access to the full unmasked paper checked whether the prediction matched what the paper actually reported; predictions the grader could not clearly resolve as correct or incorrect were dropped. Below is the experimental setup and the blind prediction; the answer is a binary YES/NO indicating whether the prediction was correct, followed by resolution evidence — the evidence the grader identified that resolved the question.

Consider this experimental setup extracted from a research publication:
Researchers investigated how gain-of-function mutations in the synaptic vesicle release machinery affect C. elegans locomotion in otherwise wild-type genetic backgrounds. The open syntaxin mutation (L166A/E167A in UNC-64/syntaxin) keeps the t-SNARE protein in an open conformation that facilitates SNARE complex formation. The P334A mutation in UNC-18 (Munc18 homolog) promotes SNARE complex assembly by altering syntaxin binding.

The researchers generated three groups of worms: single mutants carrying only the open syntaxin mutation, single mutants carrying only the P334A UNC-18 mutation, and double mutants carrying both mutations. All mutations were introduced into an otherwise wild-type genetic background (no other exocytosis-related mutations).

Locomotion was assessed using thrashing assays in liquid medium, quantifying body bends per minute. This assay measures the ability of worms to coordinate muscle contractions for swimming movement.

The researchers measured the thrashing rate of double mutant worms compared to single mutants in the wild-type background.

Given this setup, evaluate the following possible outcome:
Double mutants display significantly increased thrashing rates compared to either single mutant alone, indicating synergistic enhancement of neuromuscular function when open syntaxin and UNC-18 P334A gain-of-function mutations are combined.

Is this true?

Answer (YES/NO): NO